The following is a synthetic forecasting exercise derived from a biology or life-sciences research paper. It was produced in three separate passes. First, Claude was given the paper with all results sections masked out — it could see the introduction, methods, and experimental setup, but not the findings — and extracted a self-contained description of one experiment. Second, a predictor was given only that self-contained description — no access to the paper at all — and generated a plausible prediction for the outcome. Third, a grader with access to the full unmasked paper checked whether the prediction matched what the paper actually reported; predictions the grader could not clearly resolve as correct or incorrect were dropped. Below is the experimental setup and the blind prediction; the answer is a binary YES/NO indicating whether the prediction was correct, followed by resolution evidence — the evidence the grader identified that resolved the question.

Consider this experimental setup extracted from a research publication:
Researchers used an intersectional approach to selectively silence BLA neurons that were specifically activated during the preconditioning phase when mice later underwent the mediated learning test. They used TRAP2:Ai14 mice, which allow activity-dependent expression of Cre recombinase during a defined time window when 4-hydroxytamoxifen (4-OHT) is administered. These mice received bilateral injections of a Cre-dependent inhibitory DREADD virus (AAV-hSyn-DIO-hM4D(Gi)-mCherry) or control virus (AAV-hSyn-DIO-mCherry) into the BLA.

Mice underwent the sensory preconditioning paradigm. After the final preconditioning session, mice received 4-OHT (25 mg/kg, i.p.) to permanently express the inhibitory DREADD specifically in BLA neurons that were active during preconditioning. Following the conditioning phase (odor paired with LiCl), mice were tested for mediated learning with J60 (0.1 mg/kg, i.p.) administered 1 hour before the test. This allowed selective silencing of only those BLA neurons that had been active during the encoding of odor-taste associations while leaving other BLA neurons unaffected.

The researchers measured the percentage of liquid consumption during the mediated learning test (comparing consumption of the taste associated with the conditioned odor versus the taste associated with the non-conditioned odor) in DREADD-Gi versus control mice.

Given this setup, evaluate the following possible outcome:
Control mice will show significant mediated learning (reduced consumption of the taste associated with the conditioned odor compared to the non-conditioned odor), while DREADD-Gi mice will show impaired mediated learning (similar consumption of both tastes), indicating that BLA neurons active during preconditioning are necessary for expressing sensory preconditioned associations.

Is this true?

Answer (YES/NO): NO